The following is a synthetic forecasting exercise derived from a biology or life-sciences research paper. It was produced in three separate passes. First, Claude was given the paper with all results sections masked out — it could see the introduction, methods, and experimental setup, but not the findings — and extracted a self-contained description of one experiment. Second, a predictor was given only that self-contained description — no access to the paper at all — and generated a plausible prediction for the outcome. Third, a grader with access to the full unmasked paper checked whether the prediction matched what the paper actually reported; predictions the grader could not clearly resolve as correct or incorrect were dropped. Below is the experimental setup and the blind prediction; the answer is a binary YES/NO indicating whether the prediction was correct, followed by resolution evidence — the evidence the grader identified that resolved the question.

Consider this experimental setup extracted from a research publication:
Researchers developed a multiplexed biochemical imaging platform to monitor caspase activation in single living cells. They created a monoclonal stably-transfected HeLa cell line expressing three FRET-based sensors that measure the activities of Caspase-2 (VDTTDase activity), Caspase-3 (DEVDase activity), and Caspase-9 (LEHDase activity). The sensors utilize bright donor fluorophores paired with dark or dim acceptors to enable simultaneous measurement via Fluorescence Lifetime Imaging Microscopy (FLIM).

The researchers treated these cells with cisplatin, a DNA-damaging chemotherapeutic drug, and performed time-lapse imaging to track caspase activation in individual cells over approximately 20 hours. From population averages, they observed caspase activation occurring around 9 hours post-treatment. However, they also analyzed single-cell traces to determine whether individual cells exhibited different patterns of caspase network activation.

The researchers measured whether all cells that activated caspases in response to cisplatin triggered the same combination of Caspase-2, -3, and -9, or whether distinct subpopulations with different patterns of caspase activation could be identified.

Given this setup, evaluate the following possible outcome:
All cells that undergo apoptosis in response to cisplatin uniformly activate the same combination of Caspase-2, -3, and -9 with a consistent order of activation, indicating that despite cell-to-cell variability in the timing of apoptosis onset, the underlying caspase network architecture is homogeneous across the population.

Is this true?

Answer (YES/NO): NO